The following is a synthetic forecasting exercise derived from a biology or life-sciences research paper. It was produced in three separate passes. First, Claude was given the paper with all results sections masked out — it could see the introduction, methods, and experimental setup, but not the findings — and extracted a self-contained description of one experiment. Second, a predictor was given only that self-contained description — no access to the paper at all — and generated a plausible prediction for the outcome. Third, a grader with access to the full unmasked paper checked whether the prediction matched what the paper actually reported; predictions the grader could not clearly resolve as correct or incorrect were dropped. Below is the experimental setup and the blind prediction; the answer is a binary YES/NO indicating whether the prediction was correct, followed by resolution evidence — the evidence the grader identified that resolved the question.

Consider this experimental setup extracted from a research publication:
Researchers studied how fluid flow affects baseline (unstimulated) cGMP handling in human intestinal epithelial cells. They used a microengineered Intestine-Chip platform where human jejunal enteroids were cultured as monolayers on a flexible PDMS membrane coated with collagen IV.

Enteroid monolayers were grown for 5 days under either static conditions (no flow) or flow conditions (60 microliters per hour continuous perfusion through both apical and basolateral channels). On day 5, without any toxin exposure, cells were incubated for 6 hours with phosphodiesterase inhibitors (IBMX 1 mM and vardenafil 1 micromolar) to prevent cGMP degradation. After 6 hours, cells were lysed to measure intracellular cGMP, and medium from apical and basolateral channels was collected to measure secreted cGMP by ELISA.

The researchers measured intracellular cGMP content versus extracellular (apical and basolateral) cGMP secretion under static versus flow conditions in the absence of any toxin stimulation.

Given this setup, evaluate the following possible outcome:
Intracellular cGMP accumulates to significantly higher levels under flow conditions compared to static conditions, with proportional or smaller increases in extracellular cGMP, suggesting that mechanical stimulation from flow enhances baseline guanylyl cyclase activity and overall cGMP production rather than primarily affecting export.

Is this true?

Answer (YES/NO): NO